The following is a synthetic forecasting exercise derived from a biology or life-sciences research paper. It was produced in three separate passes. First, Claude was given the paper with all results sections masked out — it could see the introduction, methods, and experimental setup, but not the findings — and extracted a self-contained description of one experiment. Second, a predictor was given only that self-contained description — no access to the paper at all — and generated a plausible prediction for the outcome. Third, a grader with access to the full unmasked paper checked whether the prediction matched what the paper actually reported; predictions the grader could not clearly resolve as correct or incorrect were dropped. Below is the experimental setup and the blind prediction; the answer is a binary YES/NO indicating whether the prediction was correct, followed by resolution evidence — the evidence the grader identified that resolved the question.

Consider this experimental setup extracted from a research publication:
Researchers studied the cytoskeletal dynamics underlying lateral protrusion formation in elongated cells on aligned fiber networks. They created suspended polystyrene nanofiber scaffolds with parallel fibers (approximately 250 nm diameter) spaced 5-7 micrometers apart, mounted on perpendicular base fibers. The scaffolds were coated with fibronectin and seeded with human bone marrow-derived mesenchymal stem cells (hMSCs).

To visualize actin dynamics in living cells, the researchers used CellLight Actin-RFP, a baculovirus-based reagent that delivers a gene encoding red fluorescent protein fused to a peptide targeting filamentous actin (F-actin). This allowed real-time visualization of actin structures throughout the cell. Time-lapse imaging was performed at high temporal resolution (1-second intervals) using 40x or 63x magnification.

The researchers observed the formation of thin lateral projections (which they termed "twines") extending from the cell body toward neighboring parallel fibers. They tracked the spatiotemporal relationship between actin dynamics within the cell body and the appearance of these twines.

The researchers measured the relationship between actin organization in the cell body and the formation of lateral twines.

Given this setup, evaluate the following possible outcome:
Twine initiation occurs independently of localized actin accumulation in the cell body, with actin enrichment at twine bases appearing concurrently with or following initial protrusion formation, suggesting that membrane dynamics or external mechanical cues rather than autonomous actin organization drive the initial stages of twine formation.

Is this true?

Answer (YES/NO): NO